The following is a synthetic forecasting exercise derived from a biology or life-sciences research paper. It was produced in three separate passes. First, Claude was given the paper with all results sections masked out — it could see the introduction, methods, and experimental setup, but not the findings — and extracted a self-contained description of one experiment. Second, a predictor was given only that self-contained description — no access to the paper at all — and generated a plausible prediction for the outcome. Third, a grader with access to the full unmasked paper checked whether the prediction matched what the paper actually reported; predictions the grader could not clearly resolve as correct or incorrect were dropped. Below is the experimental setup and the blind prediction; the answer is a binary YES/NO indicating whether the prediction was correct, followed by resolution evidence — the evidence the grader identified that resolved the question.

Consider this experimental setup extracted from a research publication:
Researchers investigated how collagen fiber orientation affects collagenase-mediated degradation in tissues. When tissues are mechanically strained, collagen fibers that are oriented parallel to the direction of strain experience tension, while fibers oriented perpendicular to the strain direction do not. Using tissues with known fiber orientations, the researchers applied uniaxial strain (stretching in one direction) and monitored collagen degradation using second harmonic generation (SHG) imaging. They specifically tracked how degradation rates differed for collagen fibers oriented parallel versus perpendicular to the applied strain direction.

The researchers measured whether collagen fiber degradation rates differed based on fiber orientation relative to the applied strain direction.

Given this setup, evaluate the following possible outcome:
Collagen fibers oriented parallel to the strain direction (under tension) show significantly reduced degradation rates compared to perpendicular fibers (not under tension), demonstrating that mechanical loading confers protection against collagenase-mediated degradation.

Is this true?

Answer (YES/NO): YES